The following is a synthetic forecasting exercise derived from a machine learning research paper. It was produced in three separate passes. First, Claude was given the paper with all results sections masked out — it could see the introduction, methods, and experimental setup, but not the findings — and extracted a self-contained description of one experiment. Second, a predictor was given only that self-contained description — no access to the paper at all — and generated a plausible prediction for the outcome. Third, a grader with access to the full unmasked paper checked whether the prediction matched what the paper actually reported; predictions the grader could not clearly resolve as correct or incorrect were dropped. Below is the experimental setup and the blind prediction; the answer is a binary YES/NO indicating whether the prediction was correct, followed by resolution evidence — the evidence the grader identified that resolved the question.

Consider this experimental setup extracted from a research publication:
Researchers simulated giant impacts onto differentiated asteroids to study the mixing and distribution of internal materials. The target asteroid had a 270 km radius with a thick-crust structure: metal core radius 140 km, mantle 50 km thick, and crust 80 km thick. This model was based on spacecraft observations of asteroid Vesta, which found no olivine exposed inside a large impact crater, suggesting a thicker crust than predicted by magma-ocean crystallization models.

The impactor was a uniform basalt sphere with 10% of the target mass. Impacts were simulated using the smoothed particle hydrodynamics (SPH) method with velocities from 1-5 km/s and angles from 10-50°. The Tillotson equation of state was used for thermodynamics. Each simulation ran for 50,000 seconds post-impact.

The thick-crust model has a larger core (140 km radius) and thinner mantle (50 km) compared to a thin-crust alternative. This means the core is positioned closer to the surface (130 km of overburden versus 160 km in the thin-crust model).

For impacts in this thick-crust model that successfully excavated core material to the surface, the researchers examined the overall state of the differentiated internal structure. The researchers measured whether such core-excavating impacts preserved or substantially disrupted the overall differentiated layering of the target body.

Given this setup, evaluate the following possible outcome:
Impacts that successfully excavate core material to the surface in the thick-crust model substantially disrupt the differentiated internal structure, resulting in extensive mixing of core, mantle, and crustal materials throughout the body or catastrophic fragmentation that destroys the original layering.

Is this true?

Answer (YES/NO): NO